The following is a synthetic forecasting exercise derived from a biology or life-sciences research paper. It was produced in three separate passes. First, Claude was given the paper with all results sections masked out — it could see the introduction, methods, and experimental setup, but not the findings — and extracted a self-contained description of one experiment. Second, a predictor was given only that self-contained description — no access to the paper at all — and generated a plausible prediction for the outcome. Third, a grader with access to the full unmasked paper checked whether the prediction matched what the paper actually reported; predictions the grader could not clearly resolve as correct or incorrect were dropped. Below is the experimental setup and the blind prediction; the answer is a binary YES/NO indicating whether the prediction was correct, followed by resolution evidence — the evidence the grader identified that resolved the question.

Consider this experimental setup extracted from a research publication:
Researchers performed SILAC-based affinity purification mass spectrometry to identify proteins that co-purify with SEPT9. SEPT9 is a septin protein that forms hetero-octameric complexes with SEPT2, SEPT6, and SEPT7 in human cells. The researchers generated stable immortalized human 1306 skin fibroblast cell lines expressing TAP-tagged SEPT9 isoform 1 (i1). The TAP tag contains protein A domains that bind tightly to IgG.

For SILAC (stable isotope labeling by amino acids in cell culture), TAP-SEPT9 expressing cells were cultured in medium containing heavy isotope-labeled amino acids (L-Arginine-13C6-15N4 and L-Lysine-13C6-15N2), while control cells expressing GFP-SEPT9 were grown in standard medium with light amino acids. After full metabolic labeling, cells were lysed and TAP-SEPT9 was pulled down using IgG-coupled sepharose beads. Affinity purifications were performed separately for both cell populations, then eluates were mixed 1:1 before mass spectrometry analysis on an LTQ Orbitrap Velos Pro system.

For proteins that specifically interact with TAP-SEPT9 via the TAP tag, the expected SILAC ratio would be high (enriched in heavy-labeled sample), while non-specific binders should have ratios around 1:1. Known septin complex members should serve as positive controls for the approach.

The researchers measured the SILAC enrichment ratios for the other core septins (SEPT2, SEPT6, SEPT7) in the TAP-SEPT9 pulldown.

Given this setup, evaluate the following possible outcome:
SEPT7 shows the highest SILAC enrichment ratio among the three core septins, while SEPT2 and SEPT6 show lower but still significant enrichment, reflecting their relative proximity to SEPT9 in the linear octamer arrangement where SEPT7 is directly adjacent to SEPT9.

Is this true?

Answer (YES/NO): NO